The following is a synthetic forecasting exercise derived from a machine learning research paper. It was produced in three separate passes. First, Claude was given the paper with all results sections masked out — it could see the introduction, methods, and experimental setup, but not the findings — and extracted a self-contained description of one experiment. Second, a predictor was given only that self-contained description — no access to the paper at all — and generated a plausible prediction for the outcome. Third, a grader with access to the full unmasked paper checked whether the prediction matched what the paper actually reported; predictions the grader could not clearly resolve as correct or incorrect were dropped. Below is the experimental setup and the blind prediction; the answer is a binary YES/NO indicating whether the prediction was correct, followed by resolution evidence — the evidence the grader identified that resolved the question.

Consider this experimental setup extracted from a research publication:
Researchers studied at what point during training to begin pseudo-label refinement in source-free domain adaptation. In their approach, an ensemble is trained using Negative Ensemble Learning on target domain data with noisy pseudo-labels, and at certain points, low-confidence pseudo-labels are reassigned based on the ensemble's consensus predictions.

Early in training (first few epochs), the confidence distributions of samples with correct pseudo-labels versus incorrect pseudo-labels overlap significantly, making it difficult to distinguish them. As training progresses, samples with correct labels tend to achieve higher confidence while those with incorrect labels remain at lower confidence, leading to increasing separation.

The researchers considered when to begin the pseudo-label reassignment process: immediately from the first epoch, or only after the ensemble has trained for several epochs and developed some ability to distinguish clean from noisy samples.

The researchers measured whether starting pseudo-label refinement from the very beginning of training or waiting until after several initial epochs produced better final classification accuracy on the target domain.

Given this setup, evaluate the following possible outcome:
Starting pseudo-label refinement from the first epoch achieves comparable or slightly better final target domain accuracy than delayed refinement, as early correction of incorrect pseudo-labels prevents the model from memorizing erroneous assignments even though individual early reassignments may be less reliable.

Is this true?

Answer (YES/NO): NO